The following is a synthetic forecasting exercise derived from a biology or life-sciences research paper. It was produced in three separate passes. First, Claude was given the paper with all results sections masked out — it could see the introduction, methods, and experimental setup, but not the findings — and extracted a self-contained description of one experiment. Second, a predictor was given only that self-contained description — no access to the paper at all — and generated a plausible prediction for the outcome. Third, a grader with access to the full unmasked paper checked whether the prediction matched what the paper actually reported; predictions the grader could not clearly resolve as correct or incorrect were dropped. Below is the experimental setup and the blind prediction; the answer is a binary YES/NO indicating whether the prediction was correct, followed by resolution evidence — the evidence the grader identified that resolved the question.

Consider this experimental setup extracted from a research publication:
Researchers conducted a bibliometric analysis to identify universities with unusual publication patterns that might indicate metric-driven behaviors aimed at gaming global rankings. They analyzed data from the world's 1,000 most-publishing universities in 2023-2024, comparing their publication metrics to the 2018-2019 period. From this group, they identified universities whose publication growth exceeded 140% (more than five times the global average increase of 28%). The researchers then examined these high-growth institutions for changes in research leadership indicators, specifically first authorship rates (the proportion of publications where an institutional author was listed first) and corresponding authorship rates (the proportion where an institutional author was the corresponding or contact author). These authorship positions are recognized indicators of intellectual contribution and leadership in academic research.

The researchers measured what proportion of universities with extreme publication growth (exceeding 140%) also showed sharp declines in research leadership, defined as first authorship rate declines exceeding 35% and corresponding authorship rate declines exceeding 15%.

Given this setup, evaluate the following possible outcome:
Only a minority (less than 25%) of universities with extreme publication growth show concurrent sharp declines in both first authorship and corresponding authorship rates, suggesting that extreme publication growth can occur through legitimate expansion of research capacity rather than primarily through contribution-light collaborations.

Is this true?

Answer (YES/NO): YES